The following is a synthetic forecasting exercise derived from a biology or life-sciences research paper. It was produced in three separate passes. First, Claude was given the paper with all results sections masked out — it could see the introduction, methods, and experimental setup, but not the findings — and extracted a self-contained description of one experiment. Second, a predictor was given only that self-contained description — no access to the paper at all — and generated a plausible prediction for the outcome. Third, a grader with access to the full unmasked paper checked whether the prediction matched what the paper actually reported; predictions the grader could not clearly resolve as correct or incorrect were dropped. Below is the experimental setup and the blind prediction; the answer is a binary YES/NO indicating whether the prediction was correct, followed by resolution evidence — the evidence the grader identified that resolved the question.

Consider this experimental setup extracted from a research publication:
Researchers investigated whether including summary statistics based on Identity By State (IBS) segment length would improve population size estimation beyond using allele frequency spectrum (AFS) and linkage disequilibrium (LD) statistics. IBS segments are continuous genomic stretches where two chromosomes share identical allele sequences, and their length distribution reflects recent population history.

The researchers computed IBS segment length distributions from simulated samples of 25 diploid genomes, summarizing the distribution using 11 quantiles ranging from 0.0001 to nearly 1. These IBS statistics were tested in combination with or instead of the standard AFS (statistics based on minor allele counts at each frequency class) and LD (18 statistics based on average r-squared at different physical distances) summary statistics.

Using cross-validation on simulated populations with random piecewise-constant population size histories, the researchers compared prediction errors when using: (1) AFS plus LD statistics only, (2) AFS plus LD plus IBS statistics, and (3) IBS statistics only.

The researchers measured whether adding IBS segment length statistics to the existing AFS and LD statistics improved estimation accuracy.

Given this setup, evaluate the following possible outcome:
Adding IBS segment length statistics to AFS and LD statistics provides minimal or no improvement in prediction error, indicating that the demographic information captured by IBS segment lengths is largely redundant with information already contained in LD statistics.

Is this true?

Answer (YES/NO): NO